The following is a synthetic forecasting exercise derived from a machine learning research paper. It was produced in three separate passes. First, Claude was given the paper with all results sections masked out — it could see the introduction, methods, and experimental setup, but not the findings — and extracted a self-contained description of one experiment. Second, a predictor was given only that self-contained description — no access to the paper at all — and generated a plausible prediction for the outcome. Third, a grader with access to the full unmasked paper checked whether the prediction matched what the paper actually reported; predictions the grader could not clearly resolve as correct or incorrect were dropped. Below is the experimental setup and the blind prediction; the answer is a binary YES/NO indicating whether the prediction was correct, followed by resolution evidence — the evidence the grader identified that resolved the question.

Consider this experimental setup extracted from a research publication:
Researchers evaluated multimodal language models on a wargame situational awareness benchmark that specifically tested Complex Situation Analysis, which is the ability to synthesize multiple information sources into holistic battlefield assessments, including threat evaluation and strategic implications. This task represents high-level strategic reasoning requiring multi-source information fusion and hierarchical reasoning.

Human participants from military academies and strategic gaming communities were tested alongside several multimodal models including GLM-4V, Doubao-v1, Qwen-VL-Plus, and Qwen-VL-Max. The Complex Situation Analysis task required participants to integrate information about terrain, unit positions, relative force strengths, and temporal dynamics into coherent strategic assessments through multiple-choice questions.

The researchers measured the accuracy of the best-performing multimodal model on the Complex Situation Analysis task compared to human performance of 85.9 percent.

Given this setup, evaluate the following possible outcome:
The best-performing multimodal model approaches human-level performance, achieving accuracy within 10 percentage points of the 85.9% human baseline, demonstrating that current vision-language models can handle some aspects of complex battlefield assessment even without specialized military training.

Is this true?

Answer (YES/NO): NO